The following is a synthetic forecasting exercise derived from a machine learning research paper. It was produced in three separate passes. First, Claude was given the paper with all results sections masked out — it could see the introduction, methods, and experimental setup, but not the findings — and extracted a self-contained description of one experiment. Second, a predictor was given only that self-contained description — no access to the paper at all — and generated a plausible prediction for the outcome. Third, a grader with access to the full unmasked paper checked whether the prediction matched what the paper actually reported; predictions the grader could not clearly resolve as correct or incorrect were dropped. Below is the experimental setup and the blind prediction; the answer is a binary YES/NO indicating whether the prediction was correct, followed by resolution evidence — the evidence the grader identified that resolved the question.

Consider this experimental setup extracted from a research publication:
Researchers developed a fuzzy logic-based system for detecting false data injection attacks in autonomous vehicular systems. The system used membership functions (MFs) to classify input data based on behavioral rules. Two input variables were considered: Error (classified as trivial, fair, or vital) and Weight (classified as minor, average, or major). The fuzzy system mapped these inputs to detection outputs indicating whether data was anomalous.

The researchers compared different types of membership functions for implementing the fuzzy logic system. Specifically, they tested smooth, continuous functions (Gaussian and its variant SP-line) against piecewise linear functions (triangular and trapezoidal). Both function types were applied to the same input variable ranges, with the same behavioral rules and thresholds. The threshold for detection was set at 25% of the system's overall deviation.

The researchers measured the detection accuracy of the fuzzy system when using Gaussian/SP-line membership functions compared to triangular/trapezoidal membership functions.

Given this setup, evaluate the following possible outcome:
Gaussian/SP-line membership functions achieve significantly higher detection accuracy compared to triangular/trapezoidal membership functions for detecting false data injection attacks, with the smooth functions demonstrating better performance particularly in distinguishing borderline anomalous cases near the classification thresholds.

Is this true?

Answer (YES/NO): NO